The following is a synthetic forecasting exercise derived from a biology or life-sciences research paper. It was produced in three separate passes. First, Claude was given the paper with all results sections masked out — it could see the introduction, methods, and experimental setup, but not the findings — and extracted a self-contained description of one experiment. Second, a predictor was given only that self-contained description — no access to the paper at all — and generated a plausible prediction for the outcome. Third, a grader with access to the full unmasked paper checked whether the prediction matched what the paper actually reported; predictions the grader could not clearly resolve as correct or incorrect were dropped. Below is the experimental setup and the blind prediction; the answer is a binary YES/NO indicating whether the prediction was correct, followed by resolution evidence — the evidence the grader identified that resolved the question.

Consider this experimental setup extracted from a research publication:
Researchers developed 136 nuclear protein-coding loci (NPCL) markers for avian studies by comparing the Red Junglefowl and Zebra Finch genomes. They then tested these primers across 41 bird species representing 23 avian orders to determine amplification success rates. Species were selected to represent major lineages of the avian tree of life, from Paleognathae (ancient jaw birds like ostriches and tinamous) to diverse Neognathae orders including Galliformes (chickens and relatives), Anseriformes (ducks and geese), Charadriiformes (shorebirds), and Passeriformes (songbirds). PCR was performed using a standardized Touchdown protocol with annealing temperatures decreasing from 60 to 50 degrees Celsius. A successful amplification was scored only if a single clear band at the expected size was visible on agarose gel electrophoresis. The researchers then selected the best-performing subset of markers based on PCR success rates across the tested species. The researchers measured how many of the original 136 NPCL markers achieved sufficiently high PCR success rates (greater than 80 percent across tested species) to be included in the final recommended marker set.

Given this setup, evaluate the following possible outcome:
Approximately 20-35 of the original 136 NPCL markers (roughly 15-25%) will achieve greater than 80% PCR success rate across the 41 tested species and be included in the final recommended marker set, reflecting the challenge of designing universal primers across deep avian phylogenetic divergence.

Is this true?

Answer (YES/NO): NO